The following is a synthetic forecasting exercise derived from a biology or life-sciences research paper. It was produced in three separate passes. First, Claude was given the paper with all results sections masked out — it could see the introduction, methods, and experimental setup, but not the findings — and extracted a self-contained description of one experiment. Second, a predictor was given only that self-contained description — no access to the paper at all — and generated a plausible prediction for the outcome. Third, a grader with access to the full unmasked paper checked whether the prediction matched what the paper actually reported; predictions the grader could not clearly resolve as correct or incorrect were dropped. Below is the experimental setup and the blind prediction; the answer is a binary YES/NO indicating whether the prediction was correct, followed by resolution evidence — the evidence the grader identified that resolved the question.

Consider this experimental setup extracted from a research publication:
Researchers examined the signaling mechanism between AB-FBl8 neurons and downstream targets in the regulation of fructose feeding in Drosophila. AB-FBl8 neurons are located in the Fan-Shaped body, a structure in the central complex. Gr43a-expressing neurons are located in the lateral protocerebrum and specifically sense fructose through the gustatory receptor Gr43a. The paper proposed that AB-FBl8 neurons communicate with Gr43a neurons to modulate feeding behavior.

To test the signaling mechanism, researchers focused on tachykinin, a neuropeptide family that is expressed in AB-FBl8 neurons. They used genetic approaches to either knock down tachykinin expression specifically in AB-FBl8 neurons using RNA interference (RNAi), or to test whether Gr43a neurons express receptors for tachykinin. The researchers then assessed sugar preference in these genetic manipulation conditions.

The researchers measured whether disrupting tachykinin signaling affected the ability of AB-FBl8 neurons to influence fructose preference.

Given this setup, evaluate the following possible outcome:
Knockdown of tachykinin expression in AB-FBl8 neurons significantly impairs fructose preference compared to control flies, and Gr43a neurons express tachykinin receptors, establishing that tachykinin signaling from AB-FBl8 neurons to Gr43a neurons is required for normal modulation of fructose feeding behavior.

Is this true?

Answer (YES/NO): NO